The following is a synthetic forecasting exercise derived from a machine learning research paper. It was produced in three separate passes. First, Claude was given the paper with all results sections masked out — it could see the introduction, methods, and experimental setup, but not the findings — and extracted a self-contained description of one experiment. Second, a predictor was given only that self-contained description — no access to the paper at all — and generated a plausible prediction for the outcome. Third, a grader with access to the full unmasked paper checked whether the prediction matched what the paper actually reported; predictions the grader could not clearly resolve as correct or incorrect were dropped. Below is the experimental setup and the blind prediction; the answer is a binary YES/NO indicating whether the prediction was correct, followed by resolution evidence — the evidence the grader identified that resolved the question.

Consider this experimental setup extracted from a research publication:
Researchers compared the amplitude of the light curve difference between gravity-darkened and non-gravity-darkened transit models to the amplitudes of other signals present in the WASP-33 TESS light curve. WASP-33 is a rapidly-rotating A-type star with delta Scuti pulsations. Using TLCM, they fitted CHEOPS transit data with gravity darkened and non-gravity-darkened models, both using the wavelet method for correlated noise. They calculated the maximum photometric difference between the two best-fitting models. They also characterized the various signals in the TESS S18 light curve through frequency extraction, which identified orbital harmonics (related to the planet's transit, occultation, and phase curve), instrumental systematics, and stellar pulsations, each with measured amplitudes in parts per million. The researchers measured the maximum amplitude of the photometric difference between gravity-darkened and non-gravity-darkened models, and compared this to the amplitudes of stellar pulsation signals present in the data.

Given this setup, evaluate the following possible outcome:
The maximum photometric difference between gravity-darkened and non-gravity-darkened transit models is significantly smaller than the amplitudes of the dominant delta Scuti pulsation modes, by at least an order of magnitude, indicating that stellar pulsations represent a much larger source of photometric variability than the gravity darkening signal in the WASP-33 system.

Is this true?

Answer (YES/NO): NO